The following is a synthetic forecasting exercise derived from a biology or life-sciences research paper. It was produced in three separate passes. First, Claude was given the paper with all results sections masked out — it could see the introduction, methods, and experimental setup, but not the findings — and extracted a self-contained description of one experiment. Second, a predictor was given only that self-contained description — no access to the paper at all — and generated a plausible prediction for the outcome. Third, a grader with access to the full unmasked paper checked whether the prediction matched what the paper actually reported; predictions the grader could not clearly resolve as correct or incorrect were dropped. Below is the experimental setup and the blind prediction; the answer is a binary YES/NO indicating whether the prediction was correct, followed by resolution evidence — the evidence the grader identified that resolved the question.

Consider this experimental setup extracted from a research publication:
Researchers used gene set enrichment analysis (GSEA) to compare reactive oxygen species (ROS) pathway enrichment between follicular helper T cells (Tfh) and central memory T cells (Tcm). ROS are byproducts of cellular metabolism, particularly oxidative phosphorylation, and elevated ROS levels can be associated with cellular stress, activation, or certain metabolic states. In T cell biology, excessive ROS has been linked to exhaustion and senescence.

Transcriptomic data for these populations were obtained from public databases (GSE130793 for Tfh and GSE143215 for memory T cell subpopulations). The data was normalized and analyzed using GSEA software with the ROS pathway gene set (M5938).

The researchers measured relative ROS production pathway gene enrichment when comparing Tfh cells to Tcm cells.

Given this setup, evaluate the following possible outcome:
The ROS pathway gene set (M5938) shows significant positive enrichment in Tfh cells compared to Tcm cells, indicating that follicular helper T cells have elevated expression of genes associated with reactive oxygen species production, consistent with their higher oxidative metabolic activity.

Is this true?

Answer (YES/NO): NO